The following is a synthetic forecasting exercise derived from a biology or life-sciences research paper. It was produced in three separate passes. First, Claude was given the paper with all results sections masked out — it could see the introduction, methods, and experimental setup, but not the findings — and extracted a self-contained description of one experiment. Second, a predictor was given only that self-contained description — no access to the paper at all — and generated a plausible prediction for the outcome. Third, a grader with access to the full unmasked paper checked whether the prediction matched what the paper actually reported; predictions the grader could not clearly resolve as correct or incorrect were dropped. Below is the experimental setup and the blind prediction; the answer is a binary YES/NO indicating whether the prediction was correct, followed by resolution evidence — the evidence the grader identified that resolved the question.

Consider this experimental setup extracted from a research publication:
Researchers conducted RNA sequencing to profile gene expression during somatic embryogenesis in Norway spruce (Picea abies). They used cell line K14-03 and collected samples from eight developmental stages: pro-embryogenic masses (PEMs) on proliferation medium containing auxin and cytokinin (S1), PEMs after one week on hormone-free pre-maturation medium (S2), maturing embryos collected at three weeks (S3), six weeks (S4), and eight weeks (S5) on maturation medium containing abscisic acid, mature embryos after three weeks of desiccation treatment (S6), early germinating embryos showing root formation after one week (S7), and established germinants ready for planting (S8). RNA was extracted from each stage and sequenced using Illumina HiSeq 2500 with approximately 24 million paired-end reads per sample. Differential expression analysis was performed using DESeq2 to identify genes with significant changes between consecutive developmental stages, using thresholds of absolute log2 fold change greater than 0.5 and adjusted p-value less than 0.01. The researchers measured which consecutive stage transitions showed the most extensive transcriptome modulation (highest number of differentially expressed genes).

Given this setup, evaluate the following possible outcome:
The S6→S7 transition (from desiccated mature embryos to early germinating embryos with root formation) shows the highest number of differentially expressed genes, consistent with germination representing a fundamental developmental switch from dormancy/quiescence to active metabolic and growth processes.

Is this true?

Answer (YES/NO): YES